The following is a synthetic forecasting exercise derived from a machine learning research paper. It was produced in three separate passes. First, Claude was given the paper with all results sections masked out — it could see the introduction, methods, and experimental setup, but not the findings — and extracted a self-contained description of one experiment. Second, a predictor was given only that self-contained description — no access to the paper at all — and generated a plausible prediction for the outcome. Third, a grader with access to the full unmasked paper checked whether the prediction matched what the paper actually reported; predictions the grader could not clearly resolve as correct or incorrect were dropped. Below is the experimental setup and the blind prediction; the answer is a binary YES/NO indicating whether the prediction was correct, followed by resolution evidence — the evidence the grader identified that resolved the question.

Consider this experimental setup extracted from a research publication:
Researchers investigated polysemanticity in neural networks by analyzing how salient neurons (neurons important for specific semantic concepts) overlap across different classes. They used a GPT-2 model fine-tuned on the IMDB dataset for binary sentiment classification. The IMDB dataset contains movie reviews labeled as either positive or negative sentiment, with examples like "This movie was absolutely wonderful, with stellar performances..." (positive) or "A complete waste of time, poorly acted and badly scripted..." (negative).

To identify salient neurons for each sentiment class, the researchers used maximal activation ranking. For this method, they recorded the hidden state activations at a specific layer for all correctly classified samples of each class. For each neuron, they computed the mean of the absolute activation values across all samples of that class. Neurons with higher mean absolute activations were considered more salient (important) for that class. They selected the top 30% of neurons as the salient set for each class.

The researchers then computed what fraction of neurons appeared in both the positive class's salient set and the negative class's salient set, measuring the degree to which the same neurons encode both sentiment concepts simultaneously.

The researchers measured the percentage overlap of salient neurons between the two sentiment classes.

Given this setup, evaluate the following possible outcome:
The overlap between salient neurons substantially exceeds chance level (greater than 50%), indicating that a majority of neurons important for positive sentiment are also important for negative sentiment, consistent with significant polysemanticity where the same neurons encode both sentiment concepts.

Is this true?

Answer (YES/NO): YES